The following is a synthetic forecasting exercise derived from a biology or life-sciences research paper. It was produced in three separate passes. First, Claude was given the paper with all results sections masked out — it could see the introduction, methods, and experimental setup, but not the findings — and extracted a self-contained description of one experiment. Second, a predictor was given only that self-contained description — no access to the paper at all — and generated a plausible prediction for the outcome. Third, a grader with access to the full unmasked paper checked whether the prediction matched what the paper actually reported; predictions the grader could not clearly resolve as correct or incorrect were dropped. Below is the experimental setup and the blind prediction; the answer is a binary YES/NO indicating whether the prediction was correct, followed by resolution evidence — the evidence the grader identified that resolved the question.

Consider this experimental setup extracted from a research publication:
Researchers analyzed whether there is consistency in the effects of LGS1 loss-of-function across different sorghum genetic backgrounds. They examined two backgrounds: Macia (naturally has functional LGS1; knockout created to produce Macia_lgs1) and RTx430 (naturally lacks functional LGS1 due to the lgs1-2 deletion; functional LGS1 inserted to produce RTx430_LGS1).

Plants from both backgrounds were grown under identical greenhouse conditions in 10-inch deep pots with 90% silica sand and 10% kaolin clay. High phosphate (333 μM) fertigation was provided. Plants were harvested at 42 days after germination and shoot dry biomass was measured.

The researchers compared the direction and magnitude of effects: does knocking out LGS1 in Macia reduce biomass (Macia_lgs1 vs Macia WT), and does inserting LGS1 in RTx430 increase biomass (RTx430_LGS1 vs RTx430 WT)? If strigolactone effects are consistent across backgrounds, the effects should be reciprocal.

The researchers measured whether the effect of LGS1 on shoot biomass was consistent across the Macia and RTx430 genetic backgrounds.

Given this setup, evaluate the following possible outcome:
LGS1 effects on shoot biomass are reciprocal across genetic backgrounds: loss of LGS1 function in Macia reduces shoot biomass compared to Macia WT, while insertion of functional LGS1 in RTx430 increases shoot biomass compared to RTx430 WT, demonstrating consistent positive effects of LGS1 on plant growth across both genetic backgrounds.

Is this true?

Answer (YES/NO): NO